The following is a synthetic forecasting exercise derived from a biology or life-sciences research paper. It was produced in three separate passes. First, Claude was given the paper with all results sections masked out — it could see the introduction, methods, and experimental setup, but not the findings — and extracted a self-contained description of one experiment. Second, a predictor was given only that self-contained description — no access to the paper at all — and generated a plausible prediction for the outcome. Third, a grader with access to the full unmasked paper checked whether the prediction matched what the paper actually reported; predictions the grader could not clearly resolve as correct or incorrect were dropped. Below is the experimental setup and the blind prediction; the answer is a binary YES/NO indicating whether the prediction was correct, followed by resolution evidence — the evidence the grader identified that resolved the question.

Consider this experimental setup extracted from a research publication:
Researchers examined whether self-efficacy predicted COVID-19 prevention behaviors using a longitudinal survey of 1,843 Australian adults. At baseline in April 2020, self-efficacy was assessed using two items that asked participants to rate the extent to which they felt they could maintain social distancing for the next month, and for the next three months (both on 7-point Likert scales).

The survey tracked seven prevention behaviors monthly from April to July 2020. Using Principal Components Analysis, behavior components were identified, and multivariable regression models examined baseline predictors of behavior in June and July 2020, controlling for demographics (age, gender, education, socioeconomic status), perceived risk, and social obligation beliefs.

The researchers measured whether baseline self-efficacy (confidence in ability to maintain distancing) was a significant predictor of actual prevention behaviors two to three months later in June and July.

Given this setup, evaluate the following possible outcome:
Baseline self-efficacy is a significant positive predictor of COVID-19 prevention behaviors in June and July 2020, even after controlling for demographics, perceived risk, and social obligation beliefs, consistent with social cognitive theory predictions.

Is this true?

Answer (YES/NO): NO